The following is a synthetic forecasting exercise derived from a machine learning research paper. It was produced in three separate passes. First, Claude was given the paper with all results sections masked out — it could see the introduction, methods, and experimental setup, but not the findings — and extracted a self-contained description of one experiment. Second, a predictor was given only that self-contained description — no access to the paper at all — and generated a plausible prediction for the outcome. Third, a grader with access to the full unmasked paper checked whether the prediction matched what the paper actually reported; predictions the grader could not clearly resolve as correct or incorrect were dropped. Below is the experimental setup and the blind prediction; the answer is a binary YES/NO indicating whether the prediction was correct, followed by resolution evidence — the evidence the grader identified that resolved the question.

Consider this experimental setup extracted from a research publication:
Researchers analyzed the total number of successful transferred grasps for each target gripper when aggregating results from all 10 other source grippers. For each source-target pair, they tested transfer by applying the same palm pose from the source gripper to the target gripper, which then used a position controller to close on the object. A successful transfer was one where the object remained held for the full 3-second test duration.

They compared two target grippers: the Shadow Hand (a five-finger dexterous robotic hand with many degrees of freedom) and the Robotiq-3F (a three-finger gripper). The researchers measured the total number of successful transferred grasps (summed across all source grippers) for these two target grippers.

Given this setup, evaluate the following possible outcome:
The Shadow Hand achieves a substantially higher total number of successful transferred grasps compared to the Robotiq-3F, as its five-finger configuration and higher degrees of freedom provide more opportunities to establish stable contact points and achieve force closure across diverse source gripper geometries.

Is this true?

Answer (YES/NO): NO